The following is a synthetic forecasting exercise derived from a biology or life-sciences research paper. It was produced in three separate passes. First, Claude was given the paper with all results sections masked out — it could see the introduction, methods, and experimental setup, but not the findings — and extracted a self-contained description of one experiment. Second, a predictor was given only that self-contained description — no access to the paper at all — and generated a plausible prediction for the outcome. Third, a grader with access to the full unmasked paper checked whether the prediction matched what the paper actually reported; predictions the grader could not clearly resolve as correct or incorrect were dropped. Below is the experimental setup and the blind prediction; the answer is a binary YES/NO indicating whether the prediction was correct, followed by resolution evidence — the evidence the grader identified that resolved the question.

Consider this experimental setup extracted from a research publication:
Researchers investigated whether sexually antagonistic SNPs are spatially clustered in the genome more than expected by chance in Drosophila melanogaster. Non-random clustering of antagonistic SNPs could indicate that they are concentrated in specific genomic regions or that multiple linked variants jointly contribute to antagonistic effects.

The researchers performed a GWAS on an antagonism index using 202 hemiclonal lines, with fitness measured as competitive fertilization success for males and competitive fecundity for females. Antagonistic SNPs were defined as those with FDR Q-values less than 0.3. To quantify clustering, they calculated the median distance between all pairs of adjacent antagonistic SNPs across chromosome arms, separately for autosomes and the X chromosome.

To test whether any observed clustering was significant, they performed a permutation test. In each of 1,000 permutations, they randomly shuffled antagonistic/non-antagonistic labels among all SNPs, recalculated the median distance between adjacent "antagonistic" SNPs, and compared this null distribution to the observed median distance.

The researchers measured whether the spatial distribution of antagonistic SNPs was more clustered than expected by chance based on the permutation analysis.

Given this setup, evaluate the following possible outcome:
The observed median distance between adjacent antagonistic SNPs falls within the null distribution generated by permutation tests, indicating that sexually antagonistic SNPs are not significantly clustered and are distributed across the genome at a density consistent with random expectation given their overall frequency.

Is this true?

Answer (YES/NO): NO